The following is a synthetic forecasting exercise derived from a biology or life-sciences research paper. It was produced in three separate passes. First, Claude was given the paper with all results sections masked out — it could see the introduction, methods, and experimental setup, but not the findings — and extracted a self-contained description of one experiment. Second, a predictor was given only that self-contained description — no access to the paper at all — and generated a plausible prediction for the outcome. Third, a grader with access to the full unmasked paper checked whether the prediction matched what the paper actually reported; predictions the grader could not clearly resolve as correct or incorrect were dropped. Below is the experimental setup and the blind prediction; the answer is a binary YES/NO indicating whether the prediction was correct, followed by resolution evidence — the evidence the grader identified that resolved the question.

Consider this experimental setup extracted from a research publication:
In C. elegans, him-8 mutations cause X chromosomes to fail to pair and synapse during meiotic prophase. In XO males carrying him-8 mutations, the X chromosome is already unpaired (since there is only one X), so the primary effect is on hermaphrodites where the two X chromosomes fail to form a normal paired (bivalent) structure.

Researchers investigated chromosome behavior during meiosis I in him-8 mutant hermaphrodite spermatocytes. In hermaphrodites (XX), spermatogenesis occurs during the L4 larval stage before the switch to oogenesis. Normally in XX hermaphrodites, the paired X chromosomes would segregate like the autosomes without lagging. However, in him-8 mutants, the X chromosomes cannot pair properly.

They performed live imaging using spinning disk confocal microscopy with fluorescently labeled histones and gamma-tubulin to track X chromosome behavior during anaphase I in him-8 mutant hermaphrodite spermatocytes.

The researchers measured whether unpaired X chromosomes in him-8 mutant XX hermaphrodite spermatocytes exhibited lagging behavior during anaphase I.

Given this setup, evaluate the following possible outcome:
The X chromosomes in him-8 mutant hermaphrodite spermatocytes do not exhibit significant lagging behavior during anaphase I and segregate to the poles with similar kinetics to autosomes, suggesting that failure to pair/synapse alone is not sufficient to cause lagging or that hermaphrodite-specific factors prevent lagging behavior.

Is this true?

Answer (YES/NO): NO